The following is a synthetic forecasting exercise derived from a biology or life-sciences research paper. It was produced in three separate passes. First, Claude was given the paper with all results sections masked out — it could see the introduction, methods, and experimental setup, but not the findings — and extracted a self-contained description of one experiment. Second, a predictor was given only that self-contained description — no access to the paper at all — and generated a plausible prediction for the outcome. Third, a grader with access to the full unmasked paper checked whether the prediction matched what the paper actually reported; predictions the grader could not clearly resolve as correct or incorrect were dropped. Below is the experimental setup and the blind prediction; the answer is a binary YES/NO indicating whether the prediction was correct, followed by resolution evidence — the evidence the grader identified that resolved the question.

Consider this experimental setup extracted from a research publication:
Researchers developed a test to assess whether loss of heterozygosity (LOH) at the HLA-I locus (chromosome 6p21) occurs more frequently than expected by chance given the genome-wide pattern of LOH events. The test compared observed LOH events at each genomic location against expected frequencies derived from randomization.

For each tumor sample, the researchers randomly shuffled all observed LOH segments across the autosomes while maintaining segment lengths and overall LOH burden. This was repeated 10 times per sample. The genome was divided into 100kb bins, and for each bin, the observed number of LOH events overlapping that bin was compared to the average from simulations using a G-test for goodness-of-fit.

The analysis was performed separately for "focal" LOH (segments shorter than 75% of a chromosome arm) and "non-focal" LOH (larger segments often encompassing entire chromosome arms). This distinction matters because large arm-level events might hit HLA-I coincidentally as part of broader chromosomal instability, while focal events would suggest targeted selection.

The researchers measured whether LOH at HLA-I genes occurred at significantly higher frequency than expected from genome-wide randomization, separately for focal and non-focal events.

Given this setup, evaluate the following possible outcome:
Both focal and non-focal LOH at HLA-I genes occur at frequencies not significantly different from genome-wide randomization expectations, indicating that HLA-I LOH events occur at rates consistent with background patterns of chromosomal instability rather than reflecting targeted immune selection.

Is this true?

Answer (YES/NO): NO